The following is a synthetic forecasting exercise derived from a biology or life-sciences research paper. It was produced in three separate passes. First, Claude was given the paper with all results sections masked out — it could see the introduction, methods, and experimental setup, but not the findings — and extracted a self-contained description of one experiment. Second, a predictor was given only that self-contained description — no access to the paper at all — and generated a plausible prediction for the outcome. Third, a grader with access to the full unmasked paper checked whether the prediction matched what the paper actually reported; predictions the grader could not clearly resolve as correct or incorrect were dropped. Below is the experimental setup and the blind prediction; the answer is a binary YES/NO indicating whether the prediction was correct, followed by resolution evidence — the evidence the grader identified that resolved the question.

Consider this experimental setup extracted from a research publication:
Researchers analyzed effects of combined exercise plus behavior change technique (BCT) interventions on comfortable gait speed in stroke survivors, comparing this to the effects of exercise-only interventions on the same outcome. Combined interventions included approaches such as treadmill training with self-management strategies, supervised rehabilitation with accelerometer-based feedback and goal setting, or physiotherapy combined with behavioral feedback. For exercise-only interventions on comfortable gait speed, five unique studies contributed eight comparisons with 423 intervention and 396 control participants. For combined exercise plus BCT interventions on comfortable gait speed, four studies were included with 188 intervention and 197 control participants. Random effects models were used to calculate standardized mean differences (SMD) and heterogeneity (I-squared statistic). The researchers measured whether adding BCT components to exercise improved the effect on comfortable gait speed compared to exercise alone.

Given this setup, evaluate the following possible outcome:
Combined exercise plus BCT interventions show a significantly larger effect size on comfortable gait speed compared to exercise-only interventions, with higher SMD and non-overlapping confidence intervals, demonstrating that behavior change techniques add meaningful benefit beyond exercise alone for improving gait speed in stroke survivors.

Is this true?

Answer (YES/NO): NO